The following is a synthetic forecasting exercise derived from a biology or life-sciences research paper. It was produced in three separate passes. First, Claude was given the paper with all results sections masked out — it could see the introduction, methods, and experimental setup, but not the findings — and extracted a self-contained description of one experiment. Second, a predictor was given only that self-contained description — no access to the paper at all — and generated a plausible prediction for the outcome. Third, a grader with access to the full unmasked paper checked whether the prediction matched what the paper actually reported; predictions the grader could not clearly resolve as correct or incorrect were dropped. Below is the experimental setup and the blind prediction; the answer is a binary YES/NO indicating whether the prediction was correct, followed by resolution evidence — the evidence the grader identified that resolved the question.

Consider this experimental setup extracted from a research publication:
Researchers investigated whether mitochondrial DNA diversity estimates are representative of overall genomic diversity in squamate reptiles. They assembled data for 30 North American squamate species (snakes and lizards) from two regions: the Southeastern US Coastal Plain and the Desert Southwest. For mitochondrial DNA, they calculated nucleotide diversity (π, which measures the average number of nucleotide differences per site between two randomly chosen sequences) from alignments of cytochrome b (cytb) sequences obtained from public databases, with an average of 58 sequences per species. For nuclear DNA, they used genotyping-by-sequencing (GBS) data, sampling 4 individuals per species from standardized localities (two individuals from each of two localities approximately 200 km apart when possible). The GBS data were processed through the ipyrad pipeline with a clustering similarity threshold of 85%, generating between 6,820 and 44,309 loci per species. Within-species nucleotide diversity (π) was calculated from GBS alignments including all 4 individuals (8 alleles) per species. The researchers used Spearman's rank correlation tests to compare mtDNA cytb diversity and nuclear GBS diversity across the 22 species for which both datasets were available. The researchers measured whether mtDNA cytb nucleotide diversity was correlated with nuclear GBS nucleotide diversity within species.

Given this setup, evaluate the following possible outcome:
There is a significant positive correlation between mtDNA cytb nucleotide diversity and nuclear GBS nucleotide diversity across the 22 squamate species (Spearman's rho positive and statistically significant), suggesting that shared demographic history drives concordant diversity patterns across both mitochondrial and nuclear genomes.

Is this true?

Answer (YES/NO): NO